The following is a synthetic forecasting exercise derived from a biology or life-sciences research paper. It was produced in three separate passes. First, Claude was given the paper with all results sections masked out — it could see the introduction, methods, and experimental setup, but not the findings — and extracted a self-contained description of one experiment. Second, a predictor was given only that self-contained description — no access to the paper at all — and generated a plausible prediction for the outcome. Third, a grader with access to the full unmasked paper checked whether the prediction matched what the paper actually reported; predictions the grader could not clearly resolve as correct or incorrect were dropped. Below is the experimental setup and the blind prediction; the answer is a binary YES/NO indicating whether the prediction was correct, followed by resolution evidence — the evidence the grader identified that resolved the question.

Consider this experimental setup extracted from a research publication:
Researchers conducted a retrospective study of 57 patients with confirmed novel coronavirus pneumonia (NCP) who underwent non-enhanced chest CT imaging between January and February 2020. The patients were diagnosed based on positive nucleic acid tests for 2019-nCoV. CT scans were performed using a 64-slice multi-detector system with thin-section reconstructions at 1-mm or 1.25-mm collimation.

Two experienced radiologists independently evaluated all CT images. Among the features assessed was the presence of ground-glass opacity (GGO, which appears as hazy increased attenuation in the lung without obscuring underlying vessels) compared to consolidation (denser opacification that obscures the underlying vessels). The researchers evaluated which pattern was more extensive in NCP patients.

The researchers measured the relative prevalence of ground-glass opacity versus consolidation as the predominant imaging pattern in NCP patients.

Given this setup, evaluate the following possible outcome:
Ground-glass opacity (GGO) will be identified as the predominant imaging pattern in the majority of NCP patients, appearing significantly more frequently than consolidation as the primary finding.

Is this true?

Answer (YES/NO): YES